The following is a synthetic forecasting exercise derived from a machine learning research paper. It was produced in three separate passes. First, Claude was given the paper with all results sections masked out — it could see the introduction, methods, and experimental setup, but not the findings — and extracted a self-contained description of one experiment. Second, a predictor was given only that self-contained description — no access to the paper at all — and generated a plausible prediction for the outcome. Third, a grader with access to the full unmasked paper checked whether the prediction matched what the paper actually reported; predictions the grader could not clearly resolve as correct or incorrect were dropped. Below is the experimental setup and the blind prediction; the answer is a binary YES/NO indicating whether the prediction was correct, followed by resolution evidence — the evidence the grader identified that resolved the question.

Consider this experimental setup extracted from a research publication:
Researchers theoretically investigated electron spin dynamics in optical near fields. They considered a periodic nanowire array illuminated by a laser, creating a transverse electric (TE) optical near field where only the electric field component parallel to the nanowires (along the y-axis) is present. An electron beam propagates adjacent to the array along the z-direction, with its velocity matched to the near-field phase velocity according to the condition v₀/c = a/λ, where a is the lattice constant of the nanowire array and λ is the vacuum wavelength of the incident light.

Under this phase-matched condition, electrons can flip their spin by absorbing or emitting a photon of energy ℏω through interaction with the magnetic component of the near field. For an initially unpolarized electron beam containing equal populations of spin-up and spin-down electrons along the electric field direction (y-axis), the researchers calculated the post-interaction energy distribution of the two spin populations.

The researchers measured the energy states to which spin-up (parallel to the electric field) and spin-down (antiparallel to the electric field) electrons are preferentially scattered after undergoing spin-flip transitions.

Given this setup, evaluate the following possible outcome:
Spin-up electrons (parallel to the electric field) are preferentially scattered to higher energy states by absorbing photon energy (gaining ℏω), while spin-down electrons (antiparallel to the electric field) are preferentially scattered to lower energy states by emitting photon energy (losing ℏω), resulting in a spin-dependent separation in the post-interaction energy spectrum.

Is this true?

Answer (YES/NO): NO